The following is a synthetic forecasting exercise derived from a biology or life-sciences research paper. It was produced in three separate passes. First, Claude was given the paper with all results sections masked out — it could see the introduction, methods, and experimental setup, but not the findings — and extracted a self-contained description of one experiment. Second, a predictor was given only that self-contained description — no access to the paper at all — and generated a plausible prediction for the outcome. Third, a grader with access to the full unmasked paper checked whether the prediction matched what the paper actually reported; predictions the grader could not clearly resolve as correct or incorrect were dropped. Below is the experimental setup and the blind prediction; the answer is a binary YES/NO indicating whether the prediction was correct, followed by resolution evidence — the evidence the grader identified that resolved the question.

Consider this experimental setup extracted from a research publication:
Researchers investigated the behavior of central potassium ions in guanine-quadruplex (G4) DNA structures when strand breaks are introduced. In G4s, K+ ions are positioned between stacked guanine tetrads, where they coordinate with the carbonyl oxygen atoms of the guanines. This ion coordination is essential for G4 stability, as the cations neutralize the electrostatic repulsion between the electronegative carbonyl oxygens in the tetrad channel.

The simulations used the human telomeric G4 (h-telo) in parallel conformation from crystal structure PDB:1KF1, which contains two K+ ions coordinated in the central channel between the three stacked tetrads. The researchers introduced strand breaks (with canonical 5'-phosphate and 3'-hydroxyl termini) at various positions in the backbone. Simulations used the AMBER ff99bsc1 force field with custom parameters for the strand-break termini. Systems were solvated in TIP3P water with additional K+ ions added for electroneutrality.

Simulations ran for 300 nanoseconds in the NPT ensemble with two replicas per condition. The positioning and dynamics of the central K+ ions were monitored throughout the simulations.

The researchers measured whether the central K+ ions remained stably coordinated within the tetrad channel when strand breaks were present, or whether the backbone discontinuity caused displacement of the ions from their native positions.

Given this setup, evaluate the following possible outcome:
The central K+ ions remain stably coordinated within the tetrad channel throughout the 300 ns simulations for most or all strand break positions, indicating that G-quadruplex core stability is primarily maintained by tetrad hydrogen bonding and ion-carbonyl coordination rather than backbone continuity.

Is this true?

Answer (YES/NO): YES